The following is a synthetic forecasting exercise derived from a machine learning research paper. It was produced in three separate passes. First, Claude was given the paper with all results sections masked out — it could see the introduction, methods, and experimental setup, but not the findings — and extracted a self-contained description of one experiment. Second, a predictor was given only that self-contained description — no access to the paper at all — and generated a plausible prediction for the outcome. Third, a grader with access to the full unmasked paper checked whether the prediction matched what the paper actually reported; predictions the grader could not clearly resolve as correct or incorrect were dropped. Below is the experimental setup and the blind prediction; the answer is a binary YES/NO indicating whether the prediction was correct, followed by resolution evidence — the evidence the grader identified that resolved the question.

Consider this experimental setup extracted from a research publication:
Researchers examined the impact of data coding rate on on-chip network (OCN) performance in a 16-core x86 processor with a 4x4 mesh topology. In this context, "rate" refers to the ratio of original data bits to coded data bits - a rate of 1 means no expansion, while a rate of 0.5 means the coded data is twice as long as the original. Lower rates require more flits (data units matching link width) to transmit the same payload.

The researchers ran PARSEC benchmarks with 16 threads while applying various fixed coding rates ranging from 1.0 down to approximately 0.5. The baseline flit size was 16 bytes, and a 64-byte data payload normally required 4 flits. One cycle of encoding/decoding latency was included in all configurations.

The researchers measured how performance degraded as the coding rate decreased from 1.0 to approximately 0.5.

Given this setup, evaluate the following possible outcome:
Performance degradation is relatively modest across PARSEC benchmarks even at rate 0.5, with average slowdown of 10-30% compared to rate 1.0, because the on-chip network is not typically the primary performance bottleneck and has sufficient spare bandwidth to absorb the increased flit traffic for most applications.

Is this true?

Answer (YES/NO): NO